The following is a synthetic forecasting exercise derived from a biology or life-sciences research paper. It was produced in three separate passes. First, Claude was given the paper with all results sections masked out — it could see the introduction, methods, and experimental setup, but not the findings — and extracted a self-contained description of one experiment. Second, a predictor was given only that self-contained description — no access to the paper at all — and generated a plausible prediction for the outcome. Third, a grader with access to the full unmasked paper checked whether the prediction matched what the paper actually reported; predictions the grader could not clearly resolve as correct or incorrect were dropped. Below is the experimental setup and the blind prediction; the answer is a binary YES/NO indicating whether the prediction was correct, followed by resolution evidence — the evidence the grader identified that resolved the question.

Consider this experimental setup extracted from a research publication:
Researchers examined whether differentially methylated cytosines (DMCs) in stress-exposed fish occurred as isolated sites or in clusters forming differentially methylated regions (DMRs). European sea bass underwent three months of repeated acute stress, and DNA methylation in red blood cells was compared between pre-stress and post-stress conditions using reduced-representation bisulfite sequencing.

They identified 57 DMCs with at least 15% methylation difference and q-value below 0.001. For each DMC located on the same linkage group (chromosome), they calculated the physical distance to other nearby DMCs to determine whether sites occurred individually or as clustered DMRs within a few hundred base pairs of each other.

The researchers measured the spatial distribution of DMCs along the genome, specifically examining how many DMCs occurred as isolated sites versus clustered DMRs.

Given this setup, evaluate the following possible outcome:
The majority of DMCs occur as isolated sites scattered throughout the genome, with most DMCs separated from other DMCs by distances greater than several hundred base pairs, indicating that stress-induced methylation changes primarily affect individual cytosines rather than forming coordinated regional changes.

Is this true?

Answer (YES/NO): YES